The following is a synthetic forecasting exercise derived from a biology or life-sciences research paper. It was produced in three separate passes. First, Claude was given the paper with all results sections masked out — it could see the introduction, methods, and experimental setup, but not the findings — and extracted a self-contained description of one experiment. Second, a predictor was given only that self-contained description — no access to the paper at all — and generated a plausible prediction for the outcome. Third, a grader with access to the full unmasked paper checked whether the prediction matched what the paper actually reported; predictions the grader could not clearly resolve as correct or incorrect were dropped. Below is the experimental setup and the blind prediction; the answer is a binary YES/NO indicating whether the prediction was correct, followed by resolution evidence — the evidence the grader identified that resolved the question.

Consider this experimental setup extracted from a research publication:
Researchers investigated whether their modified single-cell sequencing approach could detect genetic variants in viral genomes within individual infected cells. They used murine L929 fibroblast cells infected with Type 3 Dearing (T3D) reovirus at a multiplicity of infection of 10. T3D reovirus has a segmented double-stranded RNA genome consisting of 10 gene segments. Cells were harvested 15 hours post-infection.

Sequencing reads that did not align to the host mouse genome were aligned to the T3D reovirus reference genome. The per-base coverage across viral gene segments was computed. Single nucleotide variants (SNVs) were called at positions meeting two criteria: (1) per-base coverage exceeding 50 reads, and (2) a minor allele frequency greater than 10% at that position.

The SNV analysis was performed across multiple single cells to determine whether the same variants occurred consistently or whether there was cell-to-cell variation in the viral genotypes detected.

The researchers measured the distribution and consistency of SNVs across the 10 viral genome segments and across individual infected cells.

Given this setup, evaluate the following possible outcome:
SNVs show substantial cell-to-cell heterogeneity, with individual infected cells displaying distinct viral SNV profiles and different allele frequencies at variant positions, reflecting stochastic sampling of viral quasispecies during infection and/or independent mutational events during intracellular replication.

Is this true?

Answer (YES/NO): YES